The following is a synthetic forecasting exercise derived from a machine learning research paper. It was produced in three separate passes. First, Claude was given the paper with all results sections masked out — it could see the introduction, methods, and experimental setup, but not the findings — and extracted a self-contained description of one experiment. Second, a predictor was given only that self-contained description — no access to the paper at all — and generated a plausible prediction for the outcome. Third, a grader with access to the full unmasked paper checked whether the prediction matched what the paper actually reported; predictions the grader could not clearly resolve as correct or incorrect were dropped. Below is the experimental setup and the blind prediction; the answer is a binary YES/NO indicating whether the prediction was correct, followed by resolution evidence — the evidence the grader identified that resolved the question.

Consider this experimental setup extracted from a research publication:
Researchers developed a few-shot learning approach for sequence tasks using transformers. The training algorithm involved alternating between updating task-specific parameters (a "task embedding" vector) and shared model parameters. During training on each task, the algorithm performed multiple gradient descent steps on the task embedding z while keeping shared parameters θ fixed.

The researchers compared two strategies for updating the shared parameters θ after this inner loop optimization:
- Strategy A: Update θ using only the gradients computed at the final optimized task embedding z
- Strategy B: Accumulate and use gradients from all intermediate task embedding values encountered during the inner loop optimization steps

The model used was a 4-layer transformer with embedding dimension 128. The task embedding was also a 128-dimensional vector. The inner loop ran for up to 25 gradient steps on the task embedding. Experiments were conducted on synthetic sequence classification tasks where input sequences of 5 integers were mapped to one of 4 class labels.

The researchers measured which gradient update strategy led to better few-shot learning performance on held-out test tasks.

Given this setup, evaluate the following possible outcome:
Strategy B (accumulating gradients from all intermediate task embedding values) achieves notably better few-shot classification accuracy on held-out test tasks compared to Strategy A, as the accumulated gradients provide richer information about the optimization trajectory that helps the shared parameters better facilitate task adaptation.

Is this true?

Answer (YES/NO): YES